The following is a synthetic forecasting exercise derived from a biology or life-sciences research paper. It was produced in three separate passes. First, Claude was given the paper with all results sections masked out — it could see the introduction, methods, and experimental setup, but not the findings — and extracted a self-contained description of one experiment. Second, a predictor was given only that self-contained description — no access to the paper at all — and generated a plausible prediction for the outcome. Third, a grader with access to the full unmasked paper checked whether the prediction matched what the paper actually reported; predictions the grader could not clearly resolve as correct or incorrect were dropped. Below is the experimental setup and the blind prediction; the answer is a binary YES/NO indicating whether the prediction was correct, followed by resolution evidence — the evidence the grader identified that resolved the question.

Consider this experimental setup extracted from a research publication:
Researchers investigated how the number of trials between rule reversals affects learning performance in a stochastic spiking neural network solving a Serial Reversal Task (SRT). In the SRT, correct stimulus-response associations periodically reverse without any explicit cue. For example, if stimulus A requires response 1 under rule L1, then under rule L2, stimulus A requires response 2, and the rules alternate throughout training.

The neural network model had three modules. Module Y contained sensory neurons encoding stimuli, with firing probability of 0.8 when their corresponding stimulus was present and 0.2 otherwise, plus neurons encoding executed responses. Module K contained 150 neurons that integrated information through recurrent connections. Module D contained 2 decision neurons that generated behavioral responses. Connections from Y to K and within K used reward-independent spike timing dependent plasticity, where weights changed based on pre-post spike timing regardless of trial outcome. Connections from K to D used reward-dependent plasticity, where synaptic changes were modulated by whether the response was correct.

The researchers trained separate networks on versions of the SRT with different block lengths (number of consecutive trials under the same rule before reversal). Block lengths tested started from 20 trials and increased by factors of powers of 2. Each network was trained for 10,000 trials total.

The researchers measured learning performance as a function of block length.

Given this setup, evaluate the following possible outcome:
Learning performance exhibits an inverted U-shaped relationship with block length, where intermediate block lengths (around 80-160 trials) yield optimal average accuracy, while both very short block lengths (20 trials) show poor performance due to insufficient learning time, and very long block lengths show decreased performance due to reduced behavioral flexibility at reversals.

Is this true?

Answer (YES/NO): NO